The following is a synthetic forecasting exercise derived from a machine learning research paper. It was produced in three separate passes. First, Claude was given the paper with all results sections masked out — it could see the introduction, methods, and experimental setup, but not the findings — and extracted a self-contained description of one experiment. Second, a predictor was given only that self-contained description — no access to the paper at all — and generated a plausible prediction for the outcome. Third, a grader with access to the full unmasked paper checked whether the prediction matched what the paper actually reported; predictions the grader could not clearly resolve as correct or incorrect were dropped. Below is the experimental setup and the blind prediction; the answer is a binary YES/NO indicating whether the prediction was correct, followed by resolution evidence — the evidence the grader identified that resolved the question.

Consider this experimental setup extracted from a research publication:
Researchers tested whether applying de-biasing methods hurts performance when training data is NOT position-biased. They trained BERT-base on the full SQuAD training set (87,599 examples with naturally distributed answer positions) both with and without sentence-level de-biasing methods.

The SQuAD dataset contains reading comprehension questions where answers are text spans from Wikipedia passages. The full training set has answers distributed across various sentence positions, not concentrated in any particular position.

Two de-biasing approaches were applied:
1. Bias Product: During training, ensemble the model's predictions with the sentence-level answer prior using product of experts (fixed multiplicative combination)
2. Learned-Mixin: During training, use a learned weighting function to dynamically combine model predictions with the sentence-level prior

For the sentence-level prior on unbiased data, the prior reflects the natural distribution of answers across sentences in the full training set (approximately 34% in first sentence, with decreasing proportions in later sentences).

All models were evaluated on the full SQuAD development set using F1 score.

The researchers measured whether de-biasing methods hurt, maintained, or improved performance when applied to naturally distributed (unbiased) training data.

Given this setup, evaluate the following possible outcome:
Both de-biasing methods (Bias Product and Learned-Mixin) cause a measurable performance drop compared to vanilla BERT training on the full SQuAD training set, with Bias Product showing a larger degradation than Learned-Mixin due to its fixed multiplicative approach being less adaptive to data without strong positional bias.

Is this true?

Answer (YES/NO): NO